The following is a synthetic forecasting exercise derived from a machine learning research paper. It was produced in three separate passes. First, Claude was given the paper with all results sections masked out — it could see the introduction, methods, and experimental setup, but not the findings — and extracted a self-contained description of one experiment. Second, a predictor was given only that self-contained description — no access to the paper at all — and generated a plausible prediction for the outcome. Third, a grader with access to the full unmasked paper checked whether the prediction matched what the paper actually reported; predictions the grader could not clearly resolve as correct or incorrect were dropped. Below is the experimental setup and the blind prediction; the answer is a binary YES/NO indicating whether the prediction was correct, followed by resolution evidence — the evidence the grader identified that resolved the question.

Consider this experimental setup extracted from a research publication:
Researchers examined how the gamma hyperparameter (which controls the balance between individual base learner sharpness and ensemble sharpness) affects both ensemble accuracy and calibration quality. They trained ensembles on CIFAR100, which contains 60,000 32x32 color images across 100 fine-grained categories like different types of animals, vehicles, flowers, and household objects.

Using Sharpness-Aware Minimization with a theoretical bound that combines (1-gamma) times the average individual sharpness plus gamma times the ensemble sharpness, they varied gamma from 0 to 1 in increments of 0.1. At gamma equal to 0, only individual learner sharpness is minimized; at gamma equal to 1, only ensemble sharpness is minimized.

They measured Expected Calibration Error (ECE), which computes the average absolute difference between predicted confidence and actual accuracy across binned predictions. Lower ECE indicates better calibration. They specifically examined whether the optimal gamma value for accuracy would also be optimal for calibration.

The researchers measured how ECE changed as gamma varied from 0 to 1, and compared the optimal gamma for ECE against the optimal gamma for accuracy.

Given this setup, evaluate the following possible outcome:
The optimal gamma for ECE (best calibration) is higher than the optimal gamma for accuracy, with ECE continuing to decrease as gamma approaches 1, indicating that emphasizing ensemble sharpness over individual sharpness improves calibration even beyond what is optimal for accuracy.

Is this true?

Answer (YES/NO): NO